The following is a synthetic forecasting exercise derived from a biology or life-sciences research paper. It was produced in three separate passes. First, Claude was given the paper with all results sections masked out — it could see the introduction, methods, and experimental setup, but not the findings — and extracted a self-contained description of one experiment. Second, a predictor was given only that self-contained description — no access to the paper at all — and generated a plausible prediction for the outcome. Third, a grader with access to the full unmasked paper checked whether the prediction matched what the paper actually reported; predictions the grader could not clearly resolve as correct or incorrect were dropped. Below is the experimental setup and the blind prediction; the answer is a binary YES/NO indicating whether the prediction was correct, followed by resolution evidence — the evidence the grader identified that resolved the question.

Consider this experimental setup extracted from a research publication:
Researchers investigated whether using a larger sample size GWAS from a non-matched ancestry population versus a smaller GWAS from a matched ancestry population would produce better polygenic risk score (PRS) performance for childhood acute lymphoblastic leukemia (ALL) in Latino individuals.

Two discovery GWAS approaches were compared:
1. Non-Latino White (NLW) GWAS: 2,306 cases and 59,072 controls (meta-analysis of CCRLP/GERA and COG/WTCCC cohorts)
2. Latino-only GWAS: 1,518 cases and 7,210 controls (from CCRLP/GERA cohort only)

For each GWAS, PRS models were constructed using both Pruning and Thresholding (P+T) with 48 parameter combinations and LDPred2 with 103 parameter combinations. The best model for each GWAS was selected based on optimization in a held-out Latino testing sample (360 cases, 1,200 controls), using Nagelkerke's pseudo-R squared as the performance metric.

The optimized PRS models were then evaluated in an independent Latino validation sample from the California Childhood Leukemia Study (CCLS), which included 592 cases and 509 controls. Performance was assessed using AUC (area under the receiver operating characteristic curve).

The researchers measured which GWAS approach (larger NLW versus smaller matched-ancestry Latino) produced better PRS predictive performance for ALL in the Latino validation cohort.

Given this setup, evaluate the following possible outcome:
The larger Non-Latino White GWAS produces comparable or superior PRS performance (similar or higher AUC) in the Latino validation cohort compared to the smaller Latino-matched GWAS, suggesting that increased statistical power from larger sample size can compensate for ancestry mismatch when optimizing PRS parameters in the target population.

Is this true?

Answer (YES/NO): NO